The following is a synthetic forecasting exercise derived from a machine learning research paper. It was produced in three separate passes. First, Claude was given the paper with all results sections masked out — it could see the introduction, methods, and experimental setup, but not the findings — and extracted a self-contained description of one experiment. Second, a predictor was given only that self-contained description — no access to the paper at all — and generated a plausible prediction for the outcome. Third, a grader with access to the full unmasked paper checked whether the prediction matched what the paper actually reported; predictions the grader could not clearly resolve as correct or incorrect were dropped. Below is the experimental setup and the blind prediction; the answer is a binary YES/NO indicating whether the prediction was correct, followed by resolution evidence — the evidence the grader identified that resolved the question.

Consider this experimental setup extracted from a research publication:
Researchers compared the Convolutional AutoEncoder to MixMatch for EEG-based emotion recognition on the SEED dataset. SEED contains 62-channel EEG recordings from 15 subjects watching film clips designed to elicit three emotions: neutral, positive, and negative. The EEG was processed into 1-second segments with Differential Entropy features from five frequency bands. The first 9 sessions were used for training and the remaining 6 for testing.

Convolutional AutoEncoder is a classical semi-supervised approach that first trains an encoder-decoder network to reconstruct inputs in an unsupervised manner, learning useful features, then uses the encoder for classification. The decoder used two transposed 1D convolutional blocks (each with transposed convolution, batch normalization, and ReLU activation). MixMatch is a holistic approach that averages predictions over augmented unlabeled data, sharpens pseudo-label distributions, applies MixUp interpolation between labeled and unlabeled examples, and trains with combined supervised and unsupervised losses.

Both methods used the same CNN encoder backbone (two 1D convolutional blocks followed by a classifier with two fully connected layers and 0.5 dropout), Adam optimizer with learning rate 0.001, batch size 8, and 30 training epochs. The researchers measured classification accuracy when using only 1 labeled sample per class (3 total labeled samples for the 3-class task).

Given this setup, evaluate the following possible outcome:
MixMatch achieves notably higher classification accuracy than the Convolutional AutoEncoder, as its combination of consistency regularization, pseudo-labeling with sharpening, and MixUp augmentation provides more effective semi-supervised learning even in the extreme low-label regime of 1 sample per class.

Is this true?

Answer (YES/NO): NO